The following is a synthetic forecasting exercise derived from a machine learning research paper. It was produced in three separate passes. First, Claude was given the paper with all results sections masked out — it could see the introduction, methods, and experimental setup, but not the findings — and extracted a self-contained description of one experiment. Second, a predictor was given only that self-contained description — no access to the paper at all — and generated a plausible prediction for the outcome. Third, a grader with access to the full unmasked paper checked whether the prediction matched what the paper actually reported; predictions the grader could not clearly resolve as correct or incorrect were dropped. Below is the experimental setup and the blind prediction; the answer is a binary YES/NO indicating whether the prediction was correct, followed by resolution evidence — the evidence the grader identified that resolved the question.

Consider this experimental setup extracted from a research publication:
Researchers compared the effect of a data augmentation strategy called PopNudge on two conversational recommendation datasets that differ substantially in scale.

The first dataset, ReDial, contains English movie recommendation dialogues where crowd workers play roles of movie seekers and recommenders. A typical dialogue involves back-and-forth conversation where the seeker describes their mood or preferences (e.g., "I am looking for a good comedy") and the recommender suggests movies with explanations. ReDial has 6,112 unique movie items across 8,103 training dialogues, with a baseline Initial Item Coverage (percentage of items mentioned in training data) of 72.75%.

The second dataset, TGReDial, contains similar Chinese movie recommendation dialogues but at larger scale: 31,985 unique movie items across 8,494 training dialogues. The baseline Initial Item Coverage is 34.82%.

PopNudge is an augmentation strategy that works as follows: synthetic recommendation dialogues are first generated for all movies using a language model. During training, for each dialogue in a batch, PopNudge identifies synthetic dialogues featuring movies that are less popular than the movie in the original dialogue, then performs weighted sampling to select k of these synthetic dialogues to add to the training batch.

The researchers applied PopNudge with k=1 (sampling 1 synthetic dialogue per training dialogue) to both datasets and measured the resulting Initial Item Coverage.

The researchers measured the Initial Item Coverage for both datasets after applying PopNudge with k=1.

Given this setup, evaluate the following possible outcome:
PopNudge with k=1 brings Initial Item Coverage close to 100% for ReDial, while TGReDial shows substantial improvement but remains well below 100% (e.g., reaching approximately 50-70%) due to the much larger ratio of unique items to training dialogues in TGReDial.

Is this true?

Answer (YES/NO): YES